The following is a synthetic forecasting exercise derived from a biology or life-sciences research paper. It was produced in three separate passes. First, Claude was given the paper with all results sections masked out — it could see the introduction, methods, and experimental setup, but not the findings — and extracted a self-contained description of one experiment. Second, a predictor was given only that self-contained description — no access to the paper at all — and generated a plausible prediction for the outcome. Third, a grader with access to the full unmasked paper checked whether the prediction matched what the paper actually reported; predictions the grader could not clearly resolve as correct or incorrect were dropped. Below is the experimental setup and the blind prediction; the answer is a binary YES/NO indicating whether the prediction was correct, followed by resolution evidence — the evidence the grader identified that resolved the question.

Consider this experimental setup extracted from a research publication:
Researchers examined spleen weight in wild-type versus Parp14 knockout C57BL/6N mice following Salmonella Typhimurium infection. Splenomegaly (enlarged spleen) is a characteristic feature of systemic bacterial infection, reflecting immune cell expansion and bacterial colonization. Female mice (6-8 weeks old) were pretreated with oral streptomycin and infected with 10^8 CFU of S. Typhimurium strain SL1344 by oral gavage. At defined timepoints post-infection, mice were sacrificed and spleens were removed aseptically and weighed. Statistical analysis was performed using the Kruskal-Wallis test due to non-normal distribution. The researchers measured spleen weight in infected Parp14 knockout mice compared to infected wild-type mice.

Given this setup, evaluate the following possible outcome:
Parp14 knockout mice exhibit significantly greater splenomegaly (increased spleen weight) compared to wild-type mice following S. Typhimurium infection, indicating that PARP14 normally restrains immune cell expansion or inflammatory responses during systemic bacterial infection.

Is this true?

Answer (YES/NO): NO